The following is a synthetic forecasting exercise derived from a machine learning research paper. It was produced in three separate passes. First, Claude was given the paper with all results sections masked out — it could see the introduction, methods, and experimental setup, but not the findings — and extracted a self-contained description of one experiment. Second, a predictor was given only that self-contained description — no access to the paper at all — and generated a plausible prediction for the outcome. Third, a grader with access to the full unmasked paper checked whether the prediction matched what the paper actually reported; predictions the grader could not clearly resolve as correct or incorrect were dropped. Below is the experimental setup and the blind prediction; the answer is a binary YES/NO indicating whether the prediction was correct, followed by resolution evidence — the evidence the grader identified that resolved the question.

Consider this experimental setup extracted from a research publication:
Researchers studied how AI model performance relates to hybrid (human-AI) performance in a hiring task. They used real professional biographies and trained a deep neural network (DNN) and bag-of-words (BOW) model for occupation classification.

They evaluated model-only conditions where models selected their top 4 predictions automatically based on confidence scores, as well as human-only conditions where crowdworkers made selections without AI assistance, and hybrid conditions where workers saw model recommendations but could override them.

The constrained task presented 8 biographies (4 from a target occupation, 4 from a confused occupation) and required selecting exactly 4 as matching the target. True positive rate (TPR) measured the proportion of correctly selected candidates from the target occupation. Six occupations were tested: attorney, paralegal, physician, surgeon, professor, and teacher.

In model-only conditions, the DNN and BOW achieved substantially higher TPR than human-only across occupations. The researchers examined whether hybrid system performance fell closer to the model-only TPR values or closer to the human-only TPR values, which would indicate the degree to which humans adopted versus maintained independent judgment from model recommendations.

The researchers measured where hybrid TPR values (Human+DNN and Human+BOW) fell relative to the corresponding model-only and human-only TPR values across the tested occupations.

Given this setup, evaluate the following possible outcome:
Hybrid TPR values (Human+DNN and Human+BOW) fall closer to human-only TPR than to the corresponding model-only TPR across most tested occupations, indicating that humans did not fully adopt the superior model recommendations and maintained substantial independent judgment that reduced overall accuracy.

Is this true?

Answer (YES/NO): NO